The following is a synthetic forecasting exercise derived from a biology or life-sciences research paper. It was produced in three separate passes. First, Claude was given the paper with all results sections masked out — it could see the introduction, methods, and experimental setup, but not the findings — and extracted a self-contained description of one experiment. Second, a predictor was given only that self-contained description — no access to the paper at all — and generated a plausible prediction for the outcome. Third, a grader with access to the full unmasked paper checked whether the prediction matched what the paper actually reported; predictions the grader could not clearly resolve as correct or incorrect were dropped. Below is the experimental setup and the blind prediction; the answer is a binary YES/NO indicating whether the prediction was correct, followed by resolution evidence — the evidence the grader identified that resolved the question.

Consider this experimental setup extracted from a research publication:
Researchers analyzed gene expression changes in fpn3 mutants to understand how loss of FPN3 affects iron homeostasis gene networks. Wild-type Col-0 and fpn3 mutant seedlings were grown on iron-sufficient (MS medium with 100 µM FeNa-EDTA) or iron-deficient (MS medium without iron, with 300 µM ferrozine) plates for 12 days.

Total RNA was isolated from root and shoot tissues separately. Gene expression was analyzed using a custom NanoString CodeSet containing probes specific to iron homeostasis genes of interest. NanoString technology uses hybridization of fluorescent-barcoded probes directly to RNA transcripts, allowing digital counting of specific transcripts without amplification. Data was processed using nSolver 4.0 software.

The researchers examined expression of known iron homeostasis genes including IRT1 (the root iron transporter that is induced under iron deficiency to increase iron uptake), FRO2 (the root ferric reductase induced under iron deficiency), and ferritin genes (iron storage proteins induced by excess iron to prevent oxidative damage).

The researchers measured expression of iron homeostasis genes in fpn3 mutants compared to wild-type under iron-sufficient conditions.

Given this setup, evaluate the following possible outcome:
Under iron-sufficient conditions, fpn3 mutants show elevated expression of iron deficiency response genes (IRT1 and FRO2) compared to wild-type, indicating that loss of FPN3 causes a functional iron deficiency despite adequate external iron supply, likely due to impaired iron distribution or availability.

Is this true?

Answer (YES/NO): NO